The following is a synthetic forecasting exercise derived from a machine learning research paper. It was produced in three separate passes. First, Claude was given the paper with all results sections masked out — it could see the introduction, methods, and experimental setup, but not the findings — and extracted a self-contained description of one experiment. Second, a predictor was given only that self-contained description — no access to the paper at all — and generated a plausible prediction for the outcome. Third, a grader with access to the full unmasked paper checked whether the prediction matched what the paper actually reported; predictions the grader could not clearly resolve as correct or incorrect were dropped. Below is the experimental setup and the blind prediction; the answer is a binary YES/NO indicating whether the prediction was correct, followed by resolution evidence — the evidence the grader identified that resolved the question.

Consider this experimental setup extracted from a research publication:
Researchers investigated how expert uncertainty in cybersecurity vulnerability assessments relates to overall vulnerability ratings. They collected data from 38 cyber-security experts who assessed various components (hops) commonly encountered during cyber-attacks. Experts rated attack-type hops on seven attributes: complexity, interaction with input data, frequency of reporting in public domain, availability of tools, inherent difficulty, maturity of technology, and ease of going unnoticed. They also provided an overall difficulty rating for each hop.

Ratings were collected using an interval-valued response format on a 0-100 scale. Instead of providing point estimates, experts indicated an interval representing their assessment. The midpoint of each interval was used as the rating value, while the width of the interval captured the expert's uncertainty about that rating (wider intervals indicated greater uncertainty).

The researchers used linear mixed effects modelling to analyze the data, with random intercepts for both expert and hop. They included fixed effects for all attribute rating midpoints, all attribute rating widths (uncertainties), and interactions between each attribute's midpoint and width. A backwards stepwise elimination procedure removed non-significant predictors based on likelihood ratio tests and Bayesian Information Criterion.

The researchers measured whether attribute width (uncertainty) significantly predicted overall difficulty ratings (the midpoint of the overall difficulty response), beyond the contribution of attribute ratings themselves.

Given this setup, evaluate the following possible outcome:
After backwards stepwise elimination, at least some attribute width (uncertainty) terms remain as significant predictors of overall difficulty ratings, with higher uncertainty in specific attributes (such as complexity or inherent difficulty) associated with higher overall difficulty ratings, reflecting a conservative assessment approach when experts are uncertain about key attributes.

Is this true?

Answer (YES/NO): NO